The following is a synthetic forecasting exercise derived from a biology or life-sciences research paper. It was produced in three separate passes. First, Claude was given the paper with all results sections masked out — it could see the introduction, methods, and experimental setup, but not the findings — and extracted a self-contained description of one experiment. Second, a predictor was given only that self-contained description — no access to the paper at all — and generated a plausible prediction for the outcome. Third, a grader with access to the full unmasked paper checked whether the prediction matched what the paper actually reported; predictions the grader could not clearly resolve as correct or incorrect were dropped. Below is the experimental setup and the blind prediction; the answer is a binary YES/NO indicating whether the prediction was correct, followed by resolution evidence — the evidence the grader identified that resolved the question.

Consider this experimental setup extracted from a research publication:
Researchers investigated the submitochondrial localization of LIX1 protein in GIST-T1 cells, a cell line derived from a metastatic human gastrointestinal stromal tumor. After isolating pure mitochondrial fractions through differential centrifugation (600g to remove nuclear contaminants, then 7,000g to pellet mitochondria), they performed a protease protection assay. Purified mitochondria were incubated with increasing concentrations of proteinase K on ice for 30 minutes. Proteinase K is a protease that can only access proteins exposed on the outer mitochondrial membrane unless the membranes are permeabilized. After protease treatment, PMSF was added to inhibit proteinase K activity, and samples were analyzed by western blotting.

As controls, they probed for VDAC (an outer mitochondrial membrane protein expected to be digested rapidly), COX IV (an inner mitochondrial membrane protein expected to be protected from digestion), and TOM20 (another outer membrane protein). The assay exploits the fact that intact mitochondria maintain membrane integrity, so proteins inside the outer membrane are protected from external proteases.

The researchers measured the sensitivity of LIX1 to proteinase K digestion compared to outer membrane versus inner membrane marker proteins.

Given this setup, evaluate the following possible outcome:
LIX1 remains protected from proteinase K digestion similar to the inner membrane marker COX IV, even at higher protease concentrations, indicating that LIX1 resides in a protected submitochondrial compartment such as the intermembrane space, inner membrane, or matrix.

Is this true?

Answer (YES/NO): NO